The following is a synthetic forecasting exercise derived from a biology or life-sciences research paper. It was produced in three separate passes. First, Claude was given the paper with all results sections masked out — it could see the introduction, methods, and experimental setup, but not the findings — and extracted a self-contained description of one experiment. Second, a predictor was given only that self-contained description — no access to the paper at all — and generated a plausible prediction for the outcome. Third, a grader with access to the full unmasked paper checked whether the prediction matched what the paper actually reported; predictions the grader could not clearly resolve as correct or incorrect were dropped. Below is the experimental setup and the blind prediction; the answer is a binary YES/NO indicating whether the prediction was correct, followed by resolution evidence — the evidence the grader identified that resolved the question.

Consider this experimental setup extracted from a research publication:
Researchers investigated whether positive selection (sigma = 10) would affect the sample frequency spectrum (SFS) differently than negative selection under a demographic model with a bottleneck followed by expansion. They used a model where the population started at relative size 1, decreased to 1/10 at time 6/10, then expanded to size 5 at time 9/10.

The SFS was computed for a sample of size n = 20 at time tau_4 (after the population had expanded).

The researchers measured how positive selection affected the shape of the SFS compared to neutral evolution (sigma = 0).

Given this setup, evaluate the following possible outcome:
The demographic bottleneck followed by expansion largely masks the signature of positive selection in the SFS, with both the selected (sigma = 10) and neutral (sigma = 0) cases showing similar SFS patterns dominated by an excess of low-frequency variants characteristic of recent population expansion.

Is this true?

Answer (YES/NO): NO